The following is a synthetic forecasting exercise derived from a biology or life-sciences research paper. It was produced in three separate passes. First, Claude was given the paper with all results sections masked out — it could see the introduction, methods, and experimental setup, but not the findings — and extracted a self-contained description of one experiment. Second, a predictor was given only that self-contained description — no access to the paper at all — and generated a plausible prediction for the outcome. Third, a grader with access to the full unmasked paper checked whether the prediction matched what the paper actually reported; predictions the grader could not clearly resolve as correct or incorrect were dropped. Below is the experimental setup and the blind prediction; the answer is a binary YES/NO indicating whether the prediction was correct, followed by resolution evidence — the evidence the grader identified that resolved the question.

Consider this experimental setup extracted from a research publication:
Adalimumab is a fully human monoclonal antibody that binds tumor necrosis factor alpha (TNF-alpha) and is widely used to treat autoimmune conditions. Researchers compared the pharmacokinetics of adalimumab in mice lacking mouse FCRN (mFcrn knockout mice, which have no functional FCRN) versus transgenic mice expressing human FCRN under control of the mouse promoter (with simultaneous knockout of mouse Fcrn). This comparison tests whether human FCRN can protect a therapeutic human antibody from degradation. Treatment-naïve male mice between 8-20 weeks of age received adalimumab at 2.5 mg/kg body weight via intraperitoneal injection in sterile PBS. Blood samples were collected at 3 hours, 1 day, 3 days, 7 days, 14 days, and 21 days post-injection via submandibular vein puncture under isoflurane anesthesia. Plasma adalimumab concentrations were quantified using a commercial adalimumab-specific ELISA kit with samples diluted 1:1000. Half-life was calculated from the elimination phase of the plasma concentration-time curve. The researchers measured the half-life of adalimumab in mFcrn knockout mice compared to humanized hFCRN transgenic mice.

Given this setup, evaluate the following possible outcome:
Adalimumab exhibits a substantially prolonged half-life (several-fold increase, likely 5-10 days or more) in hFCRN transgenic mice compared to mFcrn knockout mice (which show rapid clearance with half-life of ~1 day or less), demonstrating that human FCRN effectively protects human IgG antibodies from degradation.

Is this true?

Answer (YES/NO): NO